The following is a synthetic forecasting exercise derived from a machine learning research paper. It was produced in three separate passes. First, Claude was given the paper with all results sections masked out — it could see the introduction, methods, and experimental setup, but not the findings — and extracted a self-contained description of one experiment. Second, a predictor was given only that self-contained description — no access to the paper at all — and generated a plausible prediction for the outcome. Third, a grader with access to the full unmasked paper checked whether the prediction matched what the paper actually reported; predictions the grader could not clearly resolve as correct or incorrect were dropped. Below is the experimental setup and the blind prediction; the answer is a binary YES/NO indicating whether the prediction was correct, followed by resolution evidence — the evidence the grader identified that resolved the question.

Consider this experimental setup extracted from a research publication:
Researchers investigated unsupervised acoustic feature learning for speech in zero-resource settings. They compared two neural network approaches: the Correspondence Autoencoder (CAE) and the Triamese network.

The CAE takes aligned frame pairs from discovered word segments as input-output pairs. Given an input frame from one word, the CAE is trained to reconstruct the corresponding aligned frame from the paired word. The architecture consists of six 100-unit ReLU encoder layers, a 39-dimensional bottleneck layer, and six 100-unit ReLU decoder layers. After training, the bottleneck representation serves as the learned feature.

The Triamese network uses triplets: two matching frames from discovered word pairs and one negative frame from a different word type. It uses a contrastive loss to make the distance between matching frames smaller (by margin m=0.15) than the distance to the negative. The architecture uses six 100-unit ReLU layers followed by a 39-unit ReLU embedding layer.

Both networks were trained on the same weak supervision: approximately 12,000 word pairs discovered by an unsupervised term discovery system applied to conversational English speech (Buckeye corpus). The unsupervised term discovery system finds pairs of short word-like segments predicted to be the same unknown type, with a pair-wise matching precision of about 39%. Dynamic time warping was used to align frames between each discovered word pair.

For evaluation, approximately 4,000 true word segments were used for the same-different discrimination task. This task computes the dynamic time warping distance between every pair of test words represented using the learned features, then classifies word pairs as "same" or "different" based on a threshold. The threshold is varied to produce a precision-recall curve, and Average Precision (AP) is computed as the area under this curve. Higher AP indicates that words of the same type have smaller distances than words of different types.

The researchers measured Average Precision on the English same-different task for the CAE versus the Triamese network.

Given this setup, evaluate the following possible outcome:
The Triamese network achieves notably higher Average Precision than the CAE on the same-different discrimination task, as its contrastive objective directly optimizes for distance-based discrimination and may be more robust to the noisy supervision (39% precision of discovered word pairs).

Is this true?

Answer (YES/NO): NO